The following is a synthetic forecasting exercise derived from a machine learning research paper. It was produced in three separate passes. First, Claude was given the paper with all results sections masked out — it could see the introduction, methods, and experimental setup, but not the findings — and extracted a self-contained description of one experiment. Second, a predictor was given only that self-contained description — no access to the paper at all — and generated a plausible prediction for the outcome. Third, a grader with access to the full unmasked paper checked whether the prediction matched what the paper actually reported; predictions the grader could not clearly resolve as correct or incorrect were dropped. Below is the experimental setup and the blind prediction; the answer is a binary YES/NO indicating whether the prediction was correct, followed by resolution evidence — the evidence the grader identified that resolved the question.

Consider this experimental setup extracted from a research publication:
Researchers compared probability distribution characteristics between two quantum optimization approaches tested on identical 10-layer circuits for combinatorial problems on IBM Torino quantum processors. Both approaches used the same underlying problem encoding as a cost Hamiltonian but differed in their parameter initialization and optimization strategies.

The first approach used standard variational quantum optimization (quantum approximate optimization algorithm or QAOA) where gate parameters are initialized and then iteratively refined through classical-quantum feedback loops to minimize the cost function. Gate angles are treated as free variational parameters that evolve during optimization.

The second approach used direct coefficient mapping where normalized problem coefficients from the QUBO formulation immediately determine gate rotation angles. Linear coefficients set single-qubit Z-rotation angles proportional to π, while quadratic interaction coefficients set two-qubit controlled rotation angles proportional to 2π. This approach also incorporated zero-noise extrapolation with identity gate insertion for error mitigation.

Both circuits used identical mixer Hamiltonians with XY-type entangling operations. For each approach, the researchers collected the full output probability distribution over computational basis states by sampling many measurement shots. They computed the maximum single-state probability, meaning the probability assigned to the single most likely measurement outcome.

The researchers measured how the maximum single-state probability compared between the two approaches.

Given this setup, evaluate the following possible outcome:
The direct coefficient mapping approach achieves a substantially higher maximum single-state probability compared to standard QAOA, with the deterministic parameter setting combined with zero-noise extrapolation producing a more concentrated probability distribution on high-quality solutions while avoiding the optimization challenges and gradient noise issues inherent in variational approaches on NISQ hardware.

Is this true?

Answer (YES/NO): NO